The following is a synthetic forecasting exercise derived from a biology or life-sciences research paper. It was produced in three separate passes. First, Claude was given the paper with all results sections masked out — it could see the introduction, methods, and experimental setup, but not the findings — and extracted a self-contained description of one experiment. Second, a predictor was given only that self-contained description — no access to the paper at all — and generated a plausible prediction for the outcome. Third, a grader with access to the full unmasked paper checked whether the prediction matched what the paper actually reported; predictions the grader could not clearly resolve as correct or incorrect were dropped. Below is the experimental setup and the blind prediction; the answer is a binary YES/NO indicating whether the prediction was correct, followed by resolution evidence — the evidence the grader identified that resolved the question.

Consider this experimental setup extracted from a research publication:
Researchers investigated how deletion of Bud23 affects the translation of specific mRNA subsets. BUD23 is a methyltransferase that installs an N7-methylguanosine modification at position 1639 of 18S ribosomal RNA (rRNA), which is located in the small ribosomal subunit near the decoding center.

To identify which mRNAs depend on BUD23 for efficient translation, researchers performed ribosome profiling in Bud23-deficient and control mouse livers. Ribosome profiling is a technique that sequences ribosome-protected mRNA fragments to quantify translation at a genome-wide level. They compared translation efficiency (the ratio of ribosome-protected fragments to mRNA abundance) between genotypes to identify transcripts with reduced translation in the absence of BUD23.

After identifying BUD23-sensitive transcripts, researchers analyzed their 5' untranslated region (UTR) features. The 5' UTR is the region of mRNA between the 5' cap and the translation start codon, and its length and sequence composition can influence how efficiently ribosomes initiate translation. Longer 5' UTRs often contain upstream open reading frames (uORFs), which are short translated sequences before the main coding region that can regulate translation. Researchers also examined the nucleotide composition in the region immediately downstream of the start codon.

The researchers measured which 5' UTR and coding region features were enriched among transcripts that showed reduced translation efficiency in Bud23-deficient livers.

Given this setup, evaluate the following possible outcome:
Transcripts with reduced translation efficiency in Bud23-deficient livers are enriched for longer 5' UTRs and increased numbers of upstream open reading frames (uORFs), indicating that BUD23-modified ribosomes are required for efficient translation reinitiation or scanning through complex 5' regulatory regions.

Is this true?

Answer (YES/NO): NO